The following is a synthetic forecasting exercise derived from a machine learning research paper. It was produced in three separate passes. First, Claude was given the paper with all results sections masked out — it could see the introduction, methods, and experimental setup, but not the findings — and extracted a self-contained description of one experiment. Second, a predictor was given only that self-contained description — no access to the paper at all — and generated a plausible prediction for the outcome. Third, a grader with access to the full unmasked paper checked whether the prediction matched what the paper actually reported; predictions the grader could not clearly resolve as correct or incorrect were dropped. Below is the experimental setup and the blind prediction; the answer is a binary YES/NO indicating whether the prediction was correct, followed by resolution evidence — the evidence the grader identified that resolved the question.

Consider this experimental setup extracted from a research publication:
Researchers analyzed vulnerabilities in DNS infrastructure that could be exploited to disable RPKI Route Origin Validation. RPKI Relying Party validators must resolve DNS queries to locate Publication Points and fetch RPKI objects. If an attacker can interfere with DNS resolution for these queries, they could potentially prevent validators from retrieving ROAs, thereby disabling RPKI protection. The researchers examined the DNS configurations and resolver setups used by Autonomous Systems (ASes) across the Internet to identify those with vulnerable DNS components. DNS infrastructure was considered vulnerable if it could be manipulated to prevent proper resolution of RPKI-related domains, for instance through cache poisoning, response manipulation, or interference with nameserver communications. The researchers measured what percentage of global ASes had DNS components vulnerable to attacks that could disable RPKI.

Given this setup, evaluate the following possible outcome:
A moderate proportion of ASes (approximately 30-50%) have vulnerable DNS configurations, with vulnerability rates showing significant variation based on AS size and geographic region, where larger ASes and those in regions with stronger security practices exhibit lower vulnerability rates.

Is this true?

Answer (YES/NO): NO